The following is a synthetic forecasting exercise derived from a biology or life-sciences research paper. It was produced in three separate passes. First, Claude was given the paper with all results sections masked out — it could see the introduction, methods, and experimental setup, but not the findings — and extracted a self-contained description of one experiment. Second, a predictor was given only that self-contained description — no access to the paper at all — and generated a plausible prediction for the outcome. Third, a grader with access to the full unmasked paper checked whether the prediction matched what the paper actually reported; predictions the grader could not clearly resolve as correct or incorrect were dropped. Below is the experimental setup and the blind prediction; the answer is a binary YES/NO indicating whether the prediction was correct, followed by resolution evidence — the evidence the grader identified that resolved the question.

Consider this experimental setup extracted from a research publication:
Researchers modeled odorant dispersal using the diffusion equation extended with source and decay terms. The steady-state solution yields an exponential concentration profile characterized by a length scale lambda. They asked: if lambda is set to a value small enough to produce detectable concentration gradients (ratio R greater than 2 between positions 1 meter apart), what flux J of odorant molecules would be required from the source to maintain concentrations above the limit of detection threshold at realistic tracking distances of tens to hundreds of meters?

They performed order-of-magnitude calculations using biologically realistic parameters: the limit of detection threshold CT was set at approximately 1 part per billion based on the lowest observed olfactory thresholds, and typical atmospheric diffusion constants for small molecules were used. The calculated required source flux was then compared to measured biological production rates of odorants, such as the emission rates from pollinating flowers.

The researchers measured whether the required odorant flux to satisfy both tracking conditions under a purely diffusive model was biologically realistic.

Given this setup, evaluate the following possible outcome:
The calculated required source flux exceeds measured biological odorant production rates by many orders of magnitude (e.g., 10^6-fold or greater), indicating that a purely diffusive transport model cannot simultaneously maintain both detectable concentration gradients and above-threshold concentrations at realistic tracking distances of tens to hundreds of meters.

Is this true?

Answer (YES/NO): YES